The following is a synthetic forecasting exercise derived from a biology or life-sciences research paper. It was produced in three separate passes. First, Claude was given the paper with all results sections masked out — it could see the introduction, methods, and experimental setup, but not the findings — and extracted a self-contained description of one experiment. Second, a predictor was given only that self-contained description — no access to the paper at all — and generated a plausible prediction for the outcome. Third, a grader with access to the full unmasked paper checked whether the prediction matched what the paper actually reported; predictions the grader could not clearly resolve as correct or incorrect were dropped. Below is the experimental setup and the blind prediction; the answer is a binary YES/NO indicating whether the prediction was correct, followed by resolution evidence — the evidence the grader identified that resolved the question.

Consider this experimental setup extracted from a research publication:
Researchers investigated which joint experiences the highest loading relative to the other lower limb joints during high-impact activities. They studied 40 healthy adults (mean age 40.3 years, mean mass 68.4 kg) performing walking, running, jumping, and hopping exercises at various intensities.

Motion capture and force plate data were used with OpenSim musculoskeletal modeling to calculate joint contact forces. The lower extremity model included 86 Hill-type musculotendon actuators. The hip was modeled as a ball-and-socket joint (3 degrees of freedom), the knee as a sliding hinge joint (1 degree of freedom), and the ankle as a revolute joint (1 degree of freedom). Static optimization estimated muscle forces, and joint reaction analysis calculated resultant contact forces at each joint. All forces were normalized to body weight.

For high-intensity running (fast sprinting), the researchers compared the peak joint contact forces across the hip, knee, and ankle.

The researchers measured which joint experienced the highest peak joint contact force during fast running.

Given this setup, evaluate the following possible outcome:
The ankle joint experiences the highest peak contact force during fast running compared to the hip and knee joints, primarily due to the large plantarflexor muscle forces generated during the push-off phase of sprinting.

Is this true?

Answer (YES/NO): NO